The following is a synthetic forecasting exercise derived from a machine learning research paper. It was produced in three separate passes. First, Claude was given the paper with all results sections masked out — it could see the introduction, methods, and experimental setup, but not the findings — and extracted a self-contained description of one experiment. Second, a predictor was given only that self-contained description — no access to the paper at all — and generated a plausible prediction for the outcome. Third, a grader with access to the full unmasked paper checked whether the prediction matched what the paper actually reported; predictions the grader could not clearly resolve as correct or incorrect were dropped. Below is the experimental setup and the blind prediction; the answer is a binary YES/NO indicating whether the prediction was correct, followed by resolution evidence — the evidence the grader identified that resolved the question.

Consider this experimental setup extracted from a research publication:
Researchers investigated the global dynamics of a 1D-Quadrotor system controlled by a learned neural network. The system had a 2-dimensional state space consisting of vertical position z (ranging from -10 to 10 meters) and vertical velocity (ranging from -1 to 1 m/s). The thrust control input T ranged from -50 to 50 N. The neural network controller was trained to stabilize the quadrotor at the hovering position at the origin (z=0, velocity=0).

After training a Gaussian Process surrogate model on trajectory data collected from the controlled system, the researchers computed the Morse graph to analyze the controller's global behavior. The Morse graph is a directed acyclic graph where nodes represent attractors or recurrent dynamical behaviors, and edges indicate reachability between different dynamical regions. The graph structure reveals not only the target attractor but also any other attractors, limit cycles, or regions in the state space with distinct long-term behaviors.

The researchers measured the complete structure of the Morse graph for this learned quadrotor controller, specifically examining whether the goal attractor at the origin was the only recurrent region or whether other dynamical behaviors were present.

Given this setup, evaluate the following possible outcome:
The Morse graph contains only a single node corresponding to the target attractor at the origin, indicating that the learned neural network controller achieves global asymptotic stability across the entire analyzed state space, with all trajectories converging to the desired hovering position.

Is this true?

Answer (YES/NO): NO